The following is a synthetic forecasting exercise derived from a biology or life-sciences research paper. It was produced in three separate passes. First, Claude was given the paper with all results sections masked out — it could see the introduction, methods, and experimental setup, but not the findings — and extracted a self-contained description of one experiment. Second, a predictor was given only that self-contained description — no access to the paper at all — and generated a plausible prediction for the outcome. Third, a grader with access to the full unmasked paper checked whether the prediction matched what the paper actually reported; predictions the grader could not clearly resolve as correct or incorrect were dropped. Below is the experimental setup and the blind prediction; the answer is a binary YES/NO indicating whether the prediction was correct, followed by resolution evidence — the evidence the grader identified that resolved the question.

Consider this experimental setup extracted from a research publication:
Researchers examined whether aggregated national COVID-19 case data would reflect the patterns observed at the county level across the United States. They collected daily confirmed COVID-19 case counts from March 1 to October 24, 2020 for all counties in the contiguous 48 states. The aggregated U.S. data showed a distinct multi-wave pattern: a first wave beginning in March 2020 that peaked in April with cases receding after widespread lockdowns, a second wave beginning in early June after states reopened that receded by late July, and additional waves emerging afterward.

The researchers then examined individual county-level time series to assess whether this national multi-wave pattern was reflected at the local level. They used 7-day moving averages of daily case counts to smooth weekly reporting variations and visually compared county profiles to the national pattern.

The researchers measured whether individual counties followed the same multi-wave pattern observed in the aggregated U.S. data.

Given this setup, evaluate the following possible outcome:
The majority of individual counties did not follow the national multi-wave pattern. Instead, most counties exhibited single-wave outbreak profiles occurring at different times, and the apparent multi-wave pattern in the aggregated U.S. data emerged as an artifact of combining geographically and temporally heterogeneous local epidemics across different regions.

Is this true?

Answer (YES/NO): YES